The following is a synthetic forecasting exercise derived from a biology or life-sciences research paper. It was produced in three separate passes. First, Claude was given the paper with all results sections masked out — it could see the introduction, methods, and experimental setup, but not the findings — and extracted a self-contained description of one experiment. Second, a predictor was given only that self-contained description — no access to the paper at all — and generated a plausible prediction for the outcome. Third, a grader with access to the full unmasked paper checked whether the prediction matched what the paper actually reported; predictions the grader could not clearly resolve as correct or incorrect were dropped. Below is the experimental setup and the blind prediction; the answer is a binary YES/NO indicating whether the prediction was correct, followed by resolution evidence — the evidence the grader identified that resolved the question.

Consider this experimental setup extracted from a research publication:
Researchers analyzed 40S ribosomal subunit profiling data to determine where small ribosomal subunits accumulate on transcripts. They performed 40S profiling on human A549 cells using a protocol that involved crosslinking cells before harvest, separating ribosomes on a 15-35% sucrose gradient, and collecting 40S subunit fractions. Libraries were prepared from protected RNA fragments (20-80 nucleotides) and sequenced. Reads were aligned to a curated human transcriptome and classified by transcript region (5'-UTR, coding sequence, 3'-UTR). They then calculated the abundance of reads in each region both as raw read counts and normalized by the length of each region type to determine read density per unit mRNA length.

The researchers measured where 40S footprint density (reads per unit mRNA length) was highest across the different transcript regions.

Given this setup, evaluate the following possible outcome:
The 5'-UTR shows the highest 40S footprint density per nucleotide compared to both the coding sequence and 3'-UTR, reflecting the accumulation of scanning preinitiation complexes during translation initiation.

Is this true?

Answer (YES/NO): NO